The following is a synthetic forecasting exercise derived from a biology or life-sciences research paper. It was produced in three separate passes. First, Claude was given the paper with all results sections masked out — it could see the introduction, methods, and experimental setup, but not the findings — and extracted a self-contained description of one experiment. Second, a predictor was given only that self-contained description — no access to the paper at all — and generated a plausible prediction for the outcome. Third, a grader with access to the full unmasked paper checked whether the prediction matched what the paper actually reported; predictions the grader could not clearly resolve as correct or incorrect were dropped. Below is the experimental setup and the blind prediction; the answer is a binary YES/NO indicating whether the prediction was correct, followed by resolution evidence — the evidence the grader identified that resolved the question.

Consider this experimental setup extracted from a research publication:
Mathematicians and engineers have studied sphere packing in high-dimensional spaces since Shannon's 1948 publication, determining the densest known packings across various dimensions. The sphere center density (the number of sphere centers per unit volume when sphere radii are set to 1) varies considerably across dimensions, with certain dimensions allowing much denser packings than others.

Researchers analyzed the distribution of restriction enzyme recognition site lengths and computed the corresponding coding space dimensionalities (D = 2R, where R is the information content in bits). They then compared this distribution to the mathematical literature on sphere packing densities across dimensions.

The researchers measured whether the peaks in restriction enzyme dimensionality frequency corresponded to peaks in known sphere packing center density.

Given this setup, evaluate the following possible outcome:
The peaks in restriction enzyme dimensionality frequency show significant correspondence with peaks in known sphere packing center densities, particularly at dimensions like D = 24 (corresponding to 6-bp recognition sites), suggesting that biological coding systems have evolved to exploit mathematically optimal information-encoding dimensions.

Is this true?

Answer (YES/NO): YES